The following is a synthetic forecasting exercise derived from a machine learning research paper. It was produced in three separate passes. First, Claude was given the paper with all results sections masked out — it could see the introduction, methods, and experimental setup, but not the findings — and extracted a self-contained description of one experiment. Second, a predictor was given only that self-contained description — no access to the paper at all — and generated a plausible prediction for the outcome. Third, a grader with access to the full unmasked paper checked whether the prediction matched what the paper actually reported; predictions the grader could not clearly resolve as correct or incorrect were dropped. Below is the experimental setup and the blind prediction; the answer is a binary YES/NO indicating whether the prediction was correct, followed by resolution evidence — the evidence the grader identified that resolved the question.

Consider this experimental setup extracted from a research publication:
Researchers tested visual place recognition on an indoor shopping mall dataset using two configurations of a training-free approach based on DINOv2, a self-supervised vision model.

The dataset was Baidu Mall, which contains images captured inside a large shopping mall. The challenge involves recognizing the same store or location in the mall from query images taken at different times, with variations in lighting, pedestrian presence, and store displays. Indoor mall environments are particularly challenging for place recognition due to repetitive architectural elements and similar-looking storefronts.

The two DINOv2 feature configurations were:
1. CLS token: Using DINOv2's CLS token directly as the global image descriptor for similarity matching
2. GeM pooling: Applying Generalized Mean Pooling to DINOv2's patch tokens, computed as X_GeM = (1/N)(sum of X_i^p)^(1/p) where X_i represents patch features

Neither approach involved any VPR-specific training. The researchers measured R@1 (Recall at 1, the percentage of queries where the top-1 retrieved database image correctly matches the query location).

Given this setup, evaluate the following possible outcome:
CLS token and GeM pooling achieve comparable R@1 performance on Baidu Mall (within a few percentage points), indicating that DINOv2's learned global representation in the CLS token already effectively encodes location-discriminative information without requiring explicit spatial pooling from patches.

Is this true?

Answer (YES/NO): NO